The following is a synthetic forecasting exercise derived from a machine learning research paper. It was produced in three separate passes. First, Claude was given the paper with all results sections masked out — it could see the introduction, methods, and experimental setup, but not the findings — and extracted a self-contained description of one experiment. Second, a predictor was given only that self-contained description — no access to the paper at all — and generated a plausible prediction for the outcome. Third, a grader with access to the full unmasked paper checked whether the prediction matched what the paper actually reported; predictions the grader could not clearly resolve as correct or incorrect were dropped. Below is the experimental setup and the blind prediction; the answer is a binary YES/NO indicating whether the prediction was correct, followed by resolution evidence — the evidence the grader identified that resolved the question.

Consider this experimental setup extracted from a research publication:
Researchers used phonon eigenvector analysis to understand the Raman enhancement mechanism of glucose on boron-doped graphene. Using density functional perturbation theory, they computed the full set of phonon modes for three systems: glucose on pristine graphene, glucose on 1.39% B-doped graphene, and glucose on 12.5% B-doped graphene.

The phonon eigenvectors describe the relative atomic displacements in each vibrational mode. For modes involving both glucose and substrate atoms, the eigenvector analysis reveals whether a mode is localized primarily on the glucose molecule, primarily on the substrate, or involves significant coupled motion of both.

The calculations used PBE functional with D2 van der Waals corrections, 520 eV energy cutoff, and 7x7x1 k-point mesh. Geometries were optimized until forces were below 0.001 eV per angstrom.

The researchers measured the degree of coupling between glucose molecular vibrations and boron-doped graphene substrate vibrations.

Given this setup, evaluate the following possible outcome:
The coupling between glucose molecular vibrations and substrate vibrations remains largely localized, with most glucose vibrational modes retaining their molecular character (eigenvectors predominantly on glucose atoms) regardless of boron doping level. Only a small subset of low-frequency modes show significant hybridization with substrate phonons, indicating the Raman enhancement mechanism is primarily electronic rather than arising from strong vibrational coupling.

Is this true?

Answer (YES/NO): NO